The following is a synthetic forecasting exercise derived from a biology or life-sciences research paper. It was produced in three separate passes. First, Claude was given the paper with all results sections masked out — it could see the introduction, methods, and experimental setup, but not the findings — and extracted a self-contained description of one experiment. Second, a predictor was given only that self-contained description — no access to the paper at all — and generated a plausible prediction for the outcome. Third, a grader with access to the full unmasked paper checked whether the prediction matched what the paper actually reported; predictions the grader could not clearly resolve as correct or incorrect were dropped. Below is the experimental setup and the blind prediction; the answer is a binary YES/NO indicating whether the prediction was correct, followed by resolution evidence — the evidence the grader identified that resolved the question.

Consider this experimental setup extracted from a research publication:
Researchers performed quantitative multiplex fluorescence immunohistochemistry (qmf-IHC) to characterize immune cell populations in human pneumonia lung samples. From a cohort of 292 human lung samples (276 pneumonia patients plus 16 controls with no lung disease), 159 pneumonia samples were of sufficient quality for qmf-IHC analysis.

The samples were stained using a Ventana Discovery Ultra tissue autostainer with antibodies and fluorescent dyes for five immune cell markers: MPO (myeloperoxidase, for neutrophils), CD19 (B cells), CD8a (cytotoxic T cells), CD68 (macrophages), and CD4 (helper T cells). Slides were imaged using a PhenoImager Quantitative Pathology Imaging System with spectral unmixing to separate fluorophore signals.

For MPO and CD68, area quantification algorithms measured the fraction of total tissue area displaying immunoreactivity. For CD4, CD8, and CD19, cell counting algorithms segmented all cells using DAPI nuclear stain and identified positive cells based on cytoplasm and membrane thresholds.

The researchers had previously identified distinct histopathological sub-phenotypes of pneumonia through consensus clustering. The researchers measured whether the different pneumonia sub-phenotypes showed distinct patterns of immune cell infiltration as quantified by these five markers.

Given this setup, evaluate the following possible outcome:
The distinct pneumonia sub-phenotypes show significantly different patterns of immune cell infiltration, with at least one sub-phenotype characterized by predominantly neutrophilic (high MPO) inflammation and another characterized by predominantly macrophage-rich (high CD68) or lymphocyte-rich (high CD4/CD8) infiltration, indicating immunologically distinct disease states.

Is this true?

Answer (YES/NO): YES